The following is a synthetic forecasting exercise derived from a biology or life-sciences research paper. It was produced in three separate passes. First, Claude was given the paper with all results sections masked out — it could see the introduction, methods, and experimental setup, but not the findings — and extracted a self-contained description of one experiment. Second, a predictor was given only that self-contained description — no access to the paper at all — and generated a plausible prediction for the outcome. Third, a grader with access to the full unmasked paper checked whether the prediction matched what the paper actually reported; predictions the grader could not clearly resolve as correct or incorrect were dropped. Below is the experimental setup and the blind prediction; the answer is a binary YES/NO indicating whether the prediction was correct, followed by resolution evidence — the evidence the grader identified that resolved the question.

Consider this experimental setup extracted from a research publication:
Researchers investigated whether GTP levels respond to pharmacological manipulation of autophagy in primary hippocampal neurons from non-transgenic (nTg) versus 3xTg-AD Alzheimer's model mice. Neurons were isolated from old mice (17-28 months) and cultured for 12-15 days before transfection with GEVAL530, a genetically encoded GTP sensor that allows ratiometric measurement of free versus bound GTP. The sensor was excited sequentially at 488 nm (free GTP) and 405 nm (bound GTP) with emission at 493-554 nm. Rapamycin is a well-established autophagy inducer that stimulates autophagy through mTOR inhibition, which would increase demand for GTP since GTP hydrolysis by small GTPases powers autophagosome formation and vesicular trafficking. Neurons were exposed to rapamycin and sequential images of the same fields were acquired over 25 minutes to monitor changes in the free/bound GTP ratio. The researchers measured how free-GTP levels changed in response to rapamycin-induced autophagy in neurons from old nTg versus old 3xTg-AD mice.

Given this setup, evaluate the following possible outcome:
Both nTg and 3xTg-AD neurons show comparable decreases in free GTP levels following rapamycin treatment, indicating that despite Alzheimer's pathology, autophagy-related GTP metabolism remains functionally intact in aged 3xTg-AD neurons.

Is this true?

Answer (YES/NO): NO